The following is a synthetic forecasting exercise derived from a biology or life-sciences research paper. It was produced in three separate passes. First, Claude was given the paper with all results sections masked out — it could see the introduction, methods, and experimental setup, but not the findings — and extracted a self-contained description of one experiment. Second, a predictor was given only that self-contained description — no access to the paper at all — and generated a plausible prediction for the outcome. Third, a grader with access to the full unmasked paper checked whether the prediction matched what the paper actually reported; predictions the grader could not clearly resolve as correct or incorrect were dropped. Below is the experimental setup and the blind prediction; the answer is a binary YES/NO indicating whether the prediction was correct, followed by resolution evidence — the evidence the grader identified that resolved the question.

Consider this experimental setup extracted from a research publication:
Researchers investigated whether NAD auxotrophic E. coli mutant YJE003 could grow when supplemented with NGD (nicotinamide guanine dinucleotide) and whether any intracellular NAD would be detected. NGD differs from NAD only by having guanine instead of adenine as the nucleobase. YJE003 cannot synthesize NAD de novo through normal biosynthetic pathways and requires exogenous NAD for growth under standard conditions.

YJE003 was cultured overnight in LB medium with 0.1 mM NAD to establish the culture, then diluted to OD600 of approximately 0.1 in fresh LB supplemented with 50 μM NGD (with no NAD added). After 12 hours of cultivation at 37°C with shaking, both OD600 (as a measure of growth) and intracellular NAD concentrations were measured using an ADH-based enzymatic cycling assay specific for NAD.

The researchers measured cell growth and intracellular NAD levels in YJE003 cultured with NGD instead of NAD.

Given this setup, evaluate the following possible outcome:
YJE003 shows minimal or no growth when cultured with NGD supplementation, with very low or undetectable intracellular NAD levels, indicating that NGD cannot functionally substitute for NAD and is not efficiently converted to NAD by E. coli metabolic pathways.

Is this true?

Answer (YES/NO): NO